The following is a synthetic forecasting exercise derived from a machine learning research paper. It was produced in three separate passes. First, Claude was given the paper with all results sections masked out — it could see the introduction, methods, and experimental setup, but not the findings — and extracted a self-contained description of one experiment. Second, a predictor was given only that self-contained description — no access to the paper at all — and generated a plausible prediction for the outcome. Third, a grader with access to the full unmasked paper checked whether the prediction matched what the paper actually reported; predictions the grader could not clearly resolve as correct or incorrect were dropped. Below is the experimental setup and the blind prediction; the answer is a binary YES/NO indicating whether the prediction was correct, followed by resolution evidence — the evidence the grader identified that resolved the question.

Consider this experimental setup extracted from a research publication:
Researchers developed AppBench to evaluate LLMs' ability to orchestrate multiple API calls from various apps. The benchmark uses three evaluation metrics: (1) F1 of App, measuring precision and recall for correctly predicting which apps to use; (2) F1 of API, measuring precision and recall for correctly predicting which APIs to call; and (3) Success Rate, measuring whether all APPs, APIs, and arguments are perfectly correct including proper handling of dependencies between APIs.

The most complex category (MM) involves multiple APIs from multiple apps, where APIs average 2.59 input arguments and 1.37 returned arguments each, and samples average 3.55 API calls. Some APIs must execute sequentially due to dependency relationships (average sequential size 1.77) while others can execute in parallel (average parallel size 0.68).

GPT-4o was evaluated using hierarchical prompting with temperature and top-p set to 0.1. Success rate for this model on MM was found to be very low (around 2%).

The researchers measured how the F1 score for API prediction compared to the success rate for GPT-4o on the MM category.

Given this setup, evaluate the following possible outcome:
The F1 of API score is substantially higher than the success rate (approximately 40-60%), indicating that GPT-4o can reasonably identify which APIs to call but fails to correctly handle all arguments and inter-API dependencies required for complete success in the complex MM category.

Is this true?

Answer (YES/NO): NO